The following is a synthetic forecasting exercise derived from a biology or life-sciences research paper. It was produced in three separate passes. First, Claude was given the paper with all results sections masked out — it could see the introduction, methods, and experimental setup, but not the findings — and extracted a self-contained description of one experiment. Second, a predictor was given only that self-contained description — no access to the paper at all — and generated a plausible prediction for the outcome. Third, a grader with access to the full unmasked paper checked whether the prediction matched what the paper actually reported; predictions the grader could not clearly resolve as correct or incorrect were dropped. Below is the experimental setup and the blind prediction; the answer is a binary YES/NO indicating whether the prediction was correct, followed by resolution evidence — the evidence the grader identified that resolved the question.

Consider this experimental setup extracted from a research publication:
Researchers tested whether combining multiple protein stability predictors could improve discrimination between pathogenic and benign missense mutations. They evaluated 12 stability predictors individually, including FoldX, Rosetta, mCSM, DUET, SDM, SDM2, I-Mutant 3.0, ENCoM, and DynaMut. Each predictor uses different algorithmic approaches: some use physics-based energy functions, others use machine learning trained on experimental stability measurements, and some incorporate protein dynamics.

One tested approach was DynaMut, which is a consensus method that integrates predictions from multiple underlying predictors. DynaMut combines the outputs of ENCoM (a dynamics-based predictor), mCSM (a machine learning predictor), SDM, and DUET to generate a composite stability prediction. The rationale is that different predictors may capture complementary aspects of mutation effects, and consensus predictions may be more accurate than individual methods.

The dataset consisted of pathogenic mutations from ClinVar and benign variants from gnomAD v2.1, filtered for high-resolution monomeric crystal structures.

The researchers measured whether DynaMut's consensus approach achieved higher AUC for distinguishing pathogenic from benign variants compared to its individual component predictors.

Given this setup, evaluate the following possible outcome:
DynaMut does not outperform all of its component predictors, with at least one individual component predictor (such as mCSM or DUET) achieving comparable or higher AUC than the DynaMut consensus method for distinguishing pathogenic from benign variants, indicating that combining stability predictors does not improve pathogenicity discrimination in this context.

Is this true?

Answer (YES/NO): YES